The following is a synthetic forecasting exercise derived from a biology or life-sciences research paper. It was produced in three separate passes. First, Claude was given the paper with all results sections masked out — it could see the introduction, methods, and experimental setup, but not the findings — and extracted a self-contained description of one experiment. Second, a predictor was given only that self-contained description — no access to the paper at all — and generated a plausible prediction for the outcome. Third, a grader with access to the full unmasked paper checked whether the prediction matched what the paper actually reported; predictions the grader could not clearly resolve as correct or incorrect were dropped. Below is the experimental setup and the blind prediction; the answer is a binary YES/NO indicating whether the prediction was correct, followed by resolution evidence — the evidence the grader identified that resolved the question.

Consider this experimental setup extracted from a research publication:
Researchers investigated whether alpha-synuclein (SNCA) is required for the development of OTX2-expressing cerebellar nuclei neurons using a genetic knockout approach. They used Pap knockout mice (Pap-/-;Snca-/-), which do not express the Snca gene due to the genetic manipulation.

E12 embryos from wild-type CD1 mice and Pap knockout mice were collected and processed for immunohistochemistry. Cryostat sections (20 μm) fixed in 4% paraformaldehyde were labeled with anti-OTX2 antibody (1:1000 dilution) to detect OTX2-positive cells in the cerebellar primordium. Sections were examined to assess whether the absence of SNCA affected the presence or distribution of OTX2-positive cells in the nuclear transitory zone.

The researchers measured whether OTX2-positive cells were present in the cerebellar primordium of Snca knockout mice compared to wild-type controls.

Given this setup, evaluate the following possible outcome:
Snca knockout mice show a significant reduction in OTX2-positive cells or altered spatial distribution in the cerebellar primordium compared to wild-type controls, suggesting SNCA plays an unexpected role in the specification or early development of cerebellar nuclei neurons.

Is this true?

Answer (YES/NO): NO